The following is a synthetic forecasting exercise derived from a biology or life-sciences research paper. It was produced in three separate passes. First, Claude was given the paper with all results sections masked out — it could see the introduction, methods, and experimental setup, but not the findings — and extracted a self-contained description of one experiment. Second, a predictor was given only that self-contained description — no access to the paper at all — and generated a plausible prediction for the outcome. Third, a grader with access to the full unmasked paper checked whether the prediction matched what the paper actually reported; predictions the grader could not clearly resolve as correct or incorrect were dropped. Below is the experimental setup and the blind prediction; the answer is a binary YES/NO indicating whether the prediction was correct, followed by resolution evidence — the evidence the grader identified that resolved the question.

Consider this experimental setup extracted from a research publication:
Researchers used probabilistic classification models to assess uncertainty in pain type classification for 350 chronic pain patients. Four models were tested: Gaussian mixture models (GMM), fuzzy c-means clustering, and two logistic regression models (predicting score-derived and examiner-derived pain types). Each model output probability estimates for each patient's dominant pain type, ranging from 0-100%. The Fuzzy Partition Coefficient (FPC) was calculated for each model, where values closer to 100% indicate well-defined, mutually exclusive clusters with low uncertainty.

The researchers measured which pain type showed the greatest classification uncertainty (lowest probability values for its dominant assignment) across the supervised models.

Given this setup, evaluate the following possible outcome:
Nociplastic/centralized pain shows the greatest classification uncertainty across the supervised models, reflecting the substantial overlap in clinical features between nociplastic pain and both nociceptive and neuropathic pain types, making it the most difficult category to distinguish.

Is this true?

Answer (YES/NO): NO